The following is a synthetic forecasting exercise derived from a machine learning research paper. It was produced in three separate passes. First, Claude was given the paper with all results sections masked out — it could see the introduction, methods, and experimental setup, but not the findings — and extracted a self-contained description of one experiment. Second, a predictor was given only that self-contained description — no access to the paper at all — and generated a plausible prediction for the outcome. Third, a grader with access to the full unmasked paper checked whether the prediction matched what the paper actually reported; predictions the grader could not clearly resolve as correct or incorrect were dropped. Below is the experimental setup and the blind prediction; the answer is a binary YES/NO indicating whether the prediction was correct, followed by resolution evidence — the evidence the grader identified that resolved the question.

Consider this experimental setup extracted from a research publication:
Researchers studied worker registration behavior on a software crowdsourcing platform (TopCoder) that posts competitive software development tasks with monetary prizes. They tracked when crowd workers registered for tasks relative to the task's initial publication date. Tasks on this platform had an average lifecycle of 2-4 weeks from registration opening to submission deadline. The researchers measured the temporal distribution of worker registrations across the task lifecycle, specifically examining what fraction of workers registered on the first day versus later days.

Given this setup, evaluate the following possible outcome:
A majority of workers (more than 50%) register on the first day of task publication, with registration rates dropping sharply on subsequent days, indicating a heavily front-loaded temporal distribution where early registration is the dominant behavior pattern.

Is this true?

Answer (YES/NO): YES